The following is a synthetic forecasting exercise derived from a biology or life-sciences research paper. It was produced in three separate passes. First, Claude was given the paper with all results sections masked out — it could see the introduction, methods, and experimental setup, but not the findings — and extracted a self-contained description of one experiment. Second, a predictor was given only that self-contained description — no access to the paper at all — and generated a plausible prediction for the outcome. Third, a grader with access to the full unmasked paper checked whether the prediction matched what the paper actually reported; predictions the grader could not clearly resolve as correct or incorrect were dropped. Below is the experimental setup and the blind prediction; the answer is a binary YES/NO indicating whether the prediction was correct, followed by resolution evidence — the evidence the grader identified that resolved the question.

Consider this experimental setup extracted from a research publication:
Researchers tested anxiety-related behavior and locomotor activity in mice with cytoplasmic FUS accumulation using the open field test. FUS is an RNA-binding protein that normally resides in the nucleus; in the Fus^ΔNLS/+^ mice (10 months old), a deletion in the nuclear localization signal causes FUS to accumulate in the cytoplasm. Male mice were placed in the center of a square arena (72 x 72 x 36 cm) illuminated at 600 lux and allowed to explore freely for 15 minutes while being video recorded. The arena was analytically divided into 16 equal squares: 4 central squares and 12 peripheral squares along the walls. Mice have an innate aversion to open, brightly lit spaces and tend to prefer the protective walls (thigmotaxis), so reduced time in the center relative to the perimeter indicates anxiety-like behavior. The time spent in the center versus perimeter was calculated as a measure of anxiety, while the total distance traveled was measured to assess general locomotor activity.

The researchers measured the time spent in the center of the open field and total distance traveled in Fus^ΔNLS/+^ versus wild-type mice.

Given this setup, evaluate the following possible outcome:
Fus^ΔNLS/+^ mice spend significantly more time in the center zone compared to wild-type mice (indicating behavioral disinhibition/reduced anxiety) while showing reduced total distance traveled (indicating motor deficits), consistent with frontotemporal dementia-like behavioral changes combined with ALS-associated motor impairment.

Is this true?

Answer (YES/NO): NO